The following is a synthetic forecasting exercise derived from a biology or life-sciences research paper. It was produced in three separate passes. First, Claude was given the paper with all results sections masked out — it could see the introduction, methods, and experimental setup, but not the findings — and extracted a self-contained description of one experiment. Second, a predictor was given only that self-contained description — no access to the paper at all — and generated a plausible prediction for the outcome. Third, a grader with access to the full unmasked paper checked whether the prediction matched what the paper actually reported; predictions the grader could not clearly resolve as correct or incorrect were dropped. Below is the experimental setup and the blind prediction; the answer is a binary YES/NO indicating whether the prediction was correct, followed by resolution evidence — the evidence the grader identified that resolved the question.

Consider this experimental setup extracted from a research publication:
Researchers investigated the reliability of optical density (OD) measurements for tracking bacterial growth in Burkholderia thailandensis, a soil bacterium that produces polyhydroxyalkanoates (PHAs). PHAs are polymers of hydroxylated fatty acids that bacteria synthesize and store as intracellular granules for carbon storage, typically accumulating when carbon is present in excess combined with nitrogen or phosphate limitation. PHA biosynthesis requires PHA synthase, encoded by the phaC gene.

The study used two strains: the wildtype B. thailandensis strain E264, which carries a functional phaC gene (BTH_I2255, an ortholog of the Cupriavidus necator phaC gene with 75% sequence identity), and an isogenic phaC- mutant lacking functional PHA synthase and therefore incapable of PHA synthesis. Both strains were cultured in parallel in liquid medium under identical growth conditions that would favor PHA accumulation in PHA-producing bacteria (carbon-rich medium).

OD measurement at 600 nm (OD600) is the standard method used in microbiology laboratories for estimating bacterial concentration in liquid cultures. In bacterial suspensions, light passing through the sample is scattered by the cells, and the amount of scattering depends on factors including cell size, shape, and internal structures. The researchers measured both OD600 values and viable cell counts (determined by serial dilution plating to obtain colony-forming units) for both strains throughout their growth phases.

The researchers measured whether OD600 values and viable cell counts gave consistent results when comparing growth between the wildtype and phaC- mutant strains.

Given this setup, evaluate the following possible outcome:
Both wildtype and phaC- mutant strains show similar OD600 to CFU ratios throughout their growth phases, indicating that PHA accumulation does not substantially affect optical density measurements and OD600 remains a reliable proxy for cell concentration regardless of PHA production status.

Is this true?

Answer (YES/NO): NO